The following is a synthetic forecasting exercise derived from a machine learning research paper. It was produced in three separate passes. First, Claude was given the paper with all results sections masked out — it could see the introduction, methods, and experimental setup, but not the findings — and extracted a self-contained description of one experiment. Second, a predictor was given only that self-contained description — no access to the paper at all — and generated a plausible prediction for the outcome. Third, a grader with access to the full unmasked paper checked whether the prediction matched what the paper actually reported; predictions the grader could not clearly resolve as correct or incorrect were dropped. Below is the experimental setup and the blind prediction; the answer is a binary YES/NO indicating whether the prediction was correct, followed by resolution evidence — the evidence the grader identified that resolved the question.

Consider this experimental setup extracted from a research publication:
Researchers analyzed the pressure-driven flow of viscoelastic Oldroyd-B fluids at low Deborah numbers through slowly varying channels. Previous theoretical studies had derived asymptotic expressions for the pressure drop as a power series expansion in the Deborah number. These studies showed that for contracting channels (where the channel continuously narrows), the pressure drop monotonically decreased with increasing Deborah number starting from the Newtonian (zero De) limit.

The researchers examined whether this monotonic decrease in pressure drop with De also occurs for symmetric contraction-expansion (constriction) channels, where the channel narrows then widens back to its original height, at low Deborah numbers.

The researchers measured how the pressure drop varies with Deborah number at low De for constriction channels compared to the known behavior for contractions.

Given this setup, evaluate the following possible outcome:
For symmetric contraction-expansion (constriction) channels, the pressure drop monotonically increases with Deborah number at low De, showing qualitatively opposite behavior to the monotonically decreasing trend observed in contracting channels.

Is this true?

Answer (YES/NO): NO